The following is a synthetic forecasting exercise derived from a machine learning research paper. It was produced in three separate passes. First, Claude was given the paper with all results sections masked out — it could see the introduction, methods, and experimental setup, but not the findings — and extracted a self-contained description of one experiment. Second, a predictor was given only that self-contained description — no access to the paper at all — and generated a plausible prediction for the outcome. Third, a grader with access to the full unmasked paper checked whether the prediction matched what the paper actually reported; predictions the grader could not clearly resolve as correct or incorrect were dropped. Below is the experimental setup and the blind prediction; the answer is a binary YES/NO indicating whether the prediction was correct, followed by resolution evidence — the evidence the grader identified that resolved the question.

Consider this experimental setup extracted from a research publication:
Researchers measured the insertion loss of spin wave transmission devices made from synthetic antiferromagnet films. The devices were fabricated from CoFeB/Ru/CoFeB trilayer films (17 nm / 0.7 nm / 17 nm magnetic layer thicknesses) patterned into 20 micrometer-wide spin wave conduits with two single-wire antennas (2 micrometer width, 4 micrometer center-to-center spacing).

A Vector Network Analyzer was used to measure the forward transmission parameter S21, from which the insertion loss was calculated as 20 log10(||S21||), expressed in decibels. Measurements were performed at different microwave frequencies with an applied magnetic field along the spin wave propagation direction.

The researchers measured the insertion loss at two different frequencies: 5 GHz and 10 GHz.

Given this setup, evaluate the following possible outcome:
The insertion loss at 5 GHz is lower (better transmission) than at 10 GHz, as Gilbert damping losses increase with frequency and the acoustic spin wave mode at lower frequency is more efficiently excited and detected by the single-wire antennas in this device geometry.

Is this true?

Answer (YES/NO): NO